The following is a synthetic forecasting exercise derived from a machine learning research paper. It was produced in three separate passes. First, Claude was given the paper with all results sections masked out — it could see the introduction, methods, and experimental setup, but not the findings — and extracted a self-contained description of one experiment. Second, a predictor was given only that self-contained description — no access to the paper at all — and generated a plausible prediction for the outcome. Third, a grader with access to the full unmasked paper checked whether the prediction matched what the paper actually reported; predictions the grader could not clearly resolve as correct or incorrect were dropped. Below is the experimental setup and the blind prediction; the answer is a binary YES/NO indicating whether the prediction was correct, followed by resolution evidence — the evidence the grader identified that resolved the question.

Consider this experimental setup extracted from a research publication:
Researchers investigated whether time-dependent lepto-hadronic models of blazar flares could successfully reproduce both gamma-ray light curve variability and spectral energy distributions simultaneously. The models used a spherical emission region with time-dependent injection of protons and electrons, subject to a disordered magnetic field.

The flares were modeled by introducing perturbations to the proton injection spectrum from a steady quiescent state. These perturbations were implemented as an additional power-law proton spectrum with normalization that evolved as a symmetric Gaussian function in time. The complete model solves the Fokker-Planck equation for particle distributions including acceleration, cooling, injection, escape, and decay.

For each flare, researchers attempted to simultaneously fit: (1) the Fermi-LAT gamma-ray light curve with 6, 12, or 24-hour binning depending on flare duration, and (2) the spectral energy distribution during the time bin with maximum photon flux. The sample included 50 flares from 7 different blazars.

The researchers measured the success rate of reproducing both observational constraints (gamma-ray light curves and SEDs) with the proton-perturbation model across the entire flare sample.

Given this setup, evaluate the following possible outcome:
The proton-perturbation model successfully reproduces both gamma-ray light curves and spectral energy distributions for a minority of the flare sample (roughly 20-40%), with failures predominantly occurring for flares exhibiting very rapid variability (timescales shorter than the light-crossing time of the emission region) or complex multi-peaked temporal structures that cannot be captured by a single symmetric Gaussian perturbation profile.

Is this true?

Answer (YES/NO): NO